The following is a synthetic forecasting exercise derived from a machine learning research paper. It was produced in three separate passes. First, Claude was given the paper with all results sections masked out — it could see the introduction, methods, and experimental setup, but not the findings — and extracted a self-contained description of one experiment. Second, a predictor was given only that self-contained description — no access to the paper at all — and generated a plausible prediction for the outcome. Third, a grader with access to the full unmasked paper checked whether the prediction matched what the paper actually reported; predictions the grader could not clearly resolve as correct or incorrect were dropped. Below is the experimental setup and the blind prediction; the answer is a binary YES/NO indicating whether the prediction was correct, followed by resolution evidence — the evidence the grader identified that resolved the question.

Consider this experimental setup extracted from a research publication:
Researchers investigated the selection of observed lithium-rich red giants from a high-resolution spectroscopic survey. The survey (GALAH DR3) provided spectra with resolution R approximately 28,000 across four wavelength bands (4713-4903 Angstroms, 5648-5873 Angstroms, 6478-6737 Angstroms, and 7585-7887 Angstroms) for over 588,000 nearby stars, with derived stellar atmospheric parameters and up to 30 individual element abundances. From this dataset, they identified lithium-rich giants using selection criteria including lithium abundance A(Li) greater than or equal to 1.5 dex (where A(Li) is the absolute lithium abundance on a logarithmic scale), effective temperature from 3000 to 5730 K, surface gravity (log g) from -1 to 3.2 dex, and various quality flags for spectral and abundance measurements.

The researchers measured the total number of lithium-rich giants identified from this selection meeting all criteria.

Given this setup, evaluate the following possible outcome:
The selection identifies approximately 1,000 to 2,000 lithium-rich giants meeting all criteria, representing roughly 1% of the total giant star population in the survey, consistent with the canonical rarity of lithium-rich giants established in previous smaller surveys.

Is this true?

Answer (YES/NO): YES